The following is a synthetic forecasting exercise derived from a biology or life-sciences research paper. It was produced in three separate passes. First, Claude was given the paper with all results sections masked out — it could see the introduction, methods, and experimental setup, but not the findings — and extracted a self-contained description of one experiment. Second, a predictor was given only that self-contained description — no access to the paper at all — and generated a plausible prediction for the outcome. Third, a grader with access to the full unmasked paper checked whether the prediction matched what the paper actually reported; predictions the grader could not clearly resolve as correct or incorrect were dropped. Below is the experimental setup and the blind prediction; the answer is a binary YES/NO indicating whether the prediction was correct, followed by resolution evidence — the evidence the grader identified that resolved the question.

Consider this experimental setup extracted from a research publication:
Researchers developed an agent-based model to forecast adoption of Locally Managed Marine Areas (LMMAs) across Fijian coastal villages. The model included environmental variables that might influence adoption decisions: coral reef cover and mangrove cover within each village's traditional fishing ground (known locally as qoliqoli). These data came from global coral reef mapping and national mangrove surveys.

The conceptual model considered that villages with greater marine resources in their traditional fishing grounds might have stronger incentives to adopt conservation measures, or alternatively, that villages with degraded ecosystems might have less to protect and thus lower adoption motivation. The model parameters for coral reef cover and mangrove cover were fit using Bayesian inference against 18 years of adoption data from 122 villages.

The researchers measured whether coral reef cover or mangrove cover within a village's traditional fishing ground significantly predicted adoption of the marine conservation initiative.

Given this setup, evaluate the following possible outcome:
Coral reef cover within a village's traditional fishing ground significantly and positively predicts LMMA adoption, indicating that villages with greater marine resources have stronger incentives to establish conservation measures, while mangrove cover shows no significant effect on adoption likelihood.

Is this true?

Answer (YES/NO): NO